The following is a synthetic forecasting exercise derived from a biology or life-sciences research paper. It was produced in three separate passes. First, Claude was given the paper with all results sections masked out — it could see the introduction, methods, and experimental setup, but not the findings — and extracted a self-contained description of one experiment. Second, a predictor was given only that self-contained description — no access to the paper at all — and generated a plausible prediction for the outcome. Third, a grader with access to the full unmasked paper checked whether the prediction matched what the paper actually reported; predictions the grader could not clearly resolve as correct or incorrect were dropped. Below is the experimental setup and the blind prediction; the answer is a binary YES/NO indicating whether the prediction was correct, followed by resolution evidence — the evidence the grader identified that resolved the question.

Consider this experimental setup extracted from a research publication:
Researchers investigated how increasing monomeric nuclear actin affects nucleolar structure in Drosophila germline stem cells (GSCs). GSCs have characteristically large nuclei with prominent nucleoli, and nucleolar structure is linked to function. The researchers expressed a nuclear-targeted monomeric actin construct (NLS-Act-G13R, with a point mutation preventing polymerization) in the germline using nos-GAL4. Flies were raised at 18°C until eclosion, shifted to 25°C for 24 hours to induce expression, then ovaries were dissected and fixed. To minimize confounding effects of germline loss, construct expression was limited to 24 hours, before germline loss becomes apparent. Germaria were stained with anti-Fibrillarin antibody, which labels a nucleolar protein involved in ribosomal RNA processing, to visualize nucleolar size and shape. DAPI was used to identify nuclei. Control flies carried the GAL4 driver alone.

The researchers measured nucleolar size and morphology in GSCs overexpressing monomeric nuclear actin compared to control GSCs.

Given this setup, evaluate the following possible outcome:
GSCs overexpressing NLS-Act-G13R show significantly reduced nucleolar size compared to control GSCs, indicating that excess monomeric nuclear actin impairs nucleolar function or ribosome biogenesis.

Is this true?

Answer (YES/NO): NO